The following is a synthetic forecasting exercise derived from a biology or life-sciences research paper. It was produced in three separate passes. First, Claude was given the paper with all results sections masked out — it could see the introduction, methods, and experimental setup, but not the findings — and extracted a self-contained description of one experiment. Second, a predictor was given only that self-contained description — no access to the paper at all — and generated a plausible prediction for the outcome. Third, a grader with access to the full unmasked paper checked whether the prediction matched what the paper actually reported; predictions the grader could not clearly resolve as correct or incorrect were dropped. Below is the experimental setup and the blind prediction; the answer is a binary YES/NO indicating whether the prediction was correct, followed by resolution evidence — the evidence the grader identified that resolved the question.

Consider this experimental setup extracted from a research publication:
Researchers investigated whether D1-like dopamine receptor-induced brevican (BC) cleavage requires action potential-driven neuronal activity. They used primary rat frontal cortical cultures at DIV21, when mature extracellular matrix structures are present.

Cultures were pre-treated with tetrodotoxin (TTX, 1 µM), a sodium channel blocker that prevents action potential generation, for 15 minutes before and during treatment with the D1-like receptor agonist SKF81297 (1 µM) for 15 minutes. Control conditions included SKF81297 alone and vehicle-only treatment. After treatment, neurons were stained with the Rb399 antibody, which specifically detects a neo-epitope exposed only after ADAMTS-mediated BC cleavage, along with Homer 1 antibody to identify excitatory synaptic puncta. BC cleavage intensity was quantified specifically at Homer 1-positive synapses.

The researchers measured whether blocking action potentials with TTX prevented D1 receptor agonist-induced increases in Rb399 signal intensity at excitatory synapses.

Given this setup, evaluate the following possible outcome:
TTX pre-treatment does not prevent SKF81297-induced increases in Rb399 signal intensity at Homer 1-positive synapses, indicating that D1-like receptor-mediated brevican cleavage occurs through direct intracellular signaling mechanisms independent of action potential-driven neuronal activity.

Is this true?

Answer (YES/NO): NO